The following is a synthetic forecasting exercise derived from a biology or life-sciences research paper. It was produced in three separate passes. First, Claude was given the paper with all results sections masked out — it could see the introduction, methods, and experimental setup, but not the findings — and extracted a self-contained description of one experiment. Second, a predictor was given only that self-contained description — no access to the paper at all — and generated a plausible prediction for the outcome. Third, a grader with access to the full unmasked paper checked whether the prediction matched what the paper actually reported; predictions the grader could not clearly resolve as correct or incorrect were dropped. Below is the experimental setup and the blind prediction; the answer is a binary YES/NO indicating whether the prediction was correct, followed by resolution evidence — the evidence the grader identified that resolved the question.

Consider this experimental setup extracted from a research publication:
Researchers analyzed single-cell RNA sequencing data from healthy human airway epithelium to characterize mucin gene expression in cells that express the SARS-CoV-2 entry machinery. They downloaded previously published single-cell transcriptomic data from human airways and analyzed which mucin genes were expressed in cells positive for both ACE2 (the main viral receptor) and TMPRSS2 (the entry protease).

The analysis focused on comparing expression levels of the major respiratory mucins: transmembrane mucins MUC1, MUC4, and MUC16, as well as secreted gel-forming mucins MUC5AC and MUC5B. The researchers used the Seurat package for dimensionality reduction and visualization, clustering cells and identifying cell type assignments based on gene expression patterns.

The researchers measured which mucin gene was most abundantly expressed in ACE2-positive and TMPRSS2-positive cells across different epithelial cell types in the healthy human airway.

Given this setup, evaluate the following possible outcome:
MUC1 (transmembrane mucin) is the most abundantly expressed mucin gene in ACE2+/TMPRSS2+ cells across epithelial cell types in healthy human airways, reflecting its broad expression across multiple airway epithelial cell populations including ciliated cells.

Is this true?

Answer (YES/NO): YES